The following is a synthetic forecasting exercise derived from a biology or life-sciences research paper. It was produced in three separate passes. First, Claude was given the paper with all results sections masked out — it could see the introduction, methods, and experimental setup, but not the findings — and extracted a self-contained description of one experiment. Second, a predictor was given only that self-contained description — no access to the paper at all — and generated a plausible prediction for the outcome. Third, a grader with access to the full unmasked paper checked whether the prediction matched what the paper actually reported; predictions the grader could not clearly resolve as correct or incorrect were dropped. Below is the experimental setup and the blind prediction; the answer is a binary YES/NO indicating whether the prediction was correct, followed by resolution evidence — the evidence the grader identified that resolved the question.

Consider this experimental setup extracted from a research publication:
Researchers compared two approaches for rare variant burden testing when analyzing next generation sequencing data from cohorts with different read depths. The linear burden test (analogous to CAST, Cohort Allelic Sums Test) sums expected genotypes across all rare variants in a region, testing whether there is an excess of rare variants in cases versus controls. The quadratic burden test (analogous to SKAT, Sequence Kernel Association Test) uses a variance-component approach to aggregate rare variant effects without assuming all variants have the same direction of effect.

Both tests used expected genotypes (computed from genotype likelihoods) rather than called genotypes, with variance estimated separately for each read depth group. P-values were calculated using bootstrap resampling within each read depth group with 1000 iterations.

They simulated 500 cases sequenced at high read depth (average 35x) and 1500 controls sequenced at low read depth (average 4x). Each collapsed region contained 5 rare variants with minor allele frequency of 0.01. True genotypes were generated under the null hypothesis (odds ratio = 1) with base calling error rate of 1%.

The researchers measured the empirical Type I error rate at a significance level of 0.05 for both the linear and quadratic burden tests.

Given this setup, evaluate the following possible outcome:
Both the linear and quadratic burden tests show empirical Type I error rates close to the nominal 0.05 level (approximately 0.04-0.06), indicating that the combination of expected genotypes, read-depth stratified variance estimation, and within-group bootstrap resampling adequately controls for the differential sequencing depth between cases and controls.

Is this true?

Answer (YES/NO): NO